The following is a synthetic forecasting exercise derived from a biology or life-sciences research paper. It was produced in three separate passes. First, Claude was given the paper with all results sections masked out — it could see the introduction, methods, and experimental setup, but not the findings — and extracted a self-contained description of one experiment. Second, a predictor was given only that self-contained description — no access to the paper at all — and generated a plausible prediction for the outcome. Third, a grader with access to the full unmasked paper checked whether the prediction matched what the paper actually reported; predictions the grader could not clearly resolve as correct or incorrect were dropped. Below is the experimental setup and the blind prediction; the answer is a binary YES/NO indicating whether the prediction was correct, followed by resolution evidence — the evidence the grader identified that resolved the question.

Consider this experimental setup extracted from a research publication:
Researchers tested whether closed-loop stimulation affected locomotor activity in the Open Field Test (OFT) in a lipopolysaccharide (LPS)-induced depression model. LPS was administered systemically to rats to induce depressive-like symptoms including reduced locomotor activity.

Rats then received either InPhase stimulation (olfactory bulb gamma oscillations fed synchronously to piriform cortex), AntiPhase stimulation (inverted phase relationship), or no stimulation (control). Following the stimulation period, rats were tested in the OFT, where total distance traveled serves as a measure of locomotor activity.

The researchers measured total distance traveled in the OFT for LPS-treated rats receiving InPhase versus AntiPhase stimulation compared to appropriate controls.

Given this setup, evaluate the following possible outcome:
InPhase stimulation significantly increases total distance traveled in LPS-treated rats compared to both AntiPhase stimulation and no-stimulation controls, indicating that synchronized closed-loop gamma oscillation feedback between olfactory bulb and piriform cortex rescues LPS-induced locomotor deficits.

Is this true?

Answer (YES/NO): YES